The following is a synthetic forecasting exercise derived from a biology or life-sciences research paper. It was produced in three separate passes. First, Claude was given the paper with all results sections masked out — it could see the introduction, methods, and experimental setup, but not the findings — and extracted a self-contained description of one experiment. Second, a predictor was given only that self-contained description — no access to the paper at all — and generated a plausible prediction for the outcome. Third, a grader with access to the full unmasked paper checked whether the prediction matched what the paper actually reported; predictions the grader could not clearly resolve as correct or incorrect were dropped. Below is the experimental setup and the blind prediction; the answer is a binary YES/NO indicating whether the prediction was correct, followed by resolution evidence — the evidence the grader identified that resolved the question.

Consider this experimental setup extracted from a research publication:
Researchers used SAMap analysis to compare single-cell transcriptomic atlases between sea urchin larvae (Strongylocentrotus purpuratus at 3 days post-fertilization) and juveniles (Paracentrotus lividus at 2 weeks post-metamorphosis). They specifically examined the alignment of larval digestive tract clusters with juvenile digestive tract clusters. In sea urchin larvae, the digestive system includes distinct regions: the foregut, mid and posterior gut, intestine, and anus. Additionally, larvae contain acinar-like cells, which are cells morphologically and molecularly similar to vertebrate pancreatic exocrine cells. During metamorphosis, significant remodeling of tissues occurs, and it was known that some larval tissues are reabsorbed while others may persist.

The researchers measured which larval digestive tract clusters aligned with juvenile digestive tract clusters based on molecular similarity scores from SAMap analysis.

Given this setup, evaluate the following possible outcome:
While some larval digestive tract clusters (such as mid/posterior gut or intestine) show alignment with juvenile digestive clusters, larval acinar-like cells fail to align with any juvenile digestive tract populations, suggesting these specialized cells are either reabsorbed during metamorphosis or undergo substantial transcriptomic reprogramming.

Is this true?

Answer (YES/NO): NO